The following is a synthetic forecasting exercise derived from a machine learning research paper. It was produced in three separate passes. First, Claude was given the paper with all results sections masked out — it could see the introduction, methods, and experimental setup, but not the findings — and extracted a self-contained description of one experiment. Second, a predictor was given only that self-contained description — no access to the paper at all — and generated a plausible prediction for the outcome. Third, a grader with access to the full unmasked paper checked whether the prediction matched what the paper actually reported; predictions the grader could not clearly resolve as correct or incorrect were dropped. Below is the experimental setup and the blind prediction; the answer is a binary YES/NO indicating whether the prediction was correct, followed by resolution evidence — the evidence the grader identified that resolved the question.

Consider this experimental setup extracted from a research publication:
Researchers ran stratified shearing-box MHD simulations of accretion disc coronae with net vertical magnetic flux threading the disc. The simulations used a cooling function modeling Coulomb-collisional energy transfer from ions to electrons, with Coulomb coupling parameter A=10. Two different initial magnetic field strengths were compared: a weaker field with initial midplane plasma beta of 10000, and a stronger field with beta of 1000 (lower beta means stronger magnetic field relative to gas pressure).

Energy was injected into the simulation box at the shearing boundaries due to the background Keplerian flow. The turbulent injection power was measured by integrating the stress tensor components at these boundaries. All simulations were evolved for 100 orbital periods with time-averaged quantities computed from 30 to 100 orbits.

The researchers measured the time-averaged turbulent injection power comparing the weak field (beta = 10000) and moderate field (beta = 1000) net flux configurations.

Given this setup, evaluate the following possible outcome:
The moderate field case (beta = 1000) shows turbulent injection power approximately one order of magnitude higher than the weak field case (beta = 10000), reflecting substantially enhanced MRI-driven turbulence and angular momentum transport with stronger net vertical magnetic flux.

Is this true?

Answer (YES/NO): NO